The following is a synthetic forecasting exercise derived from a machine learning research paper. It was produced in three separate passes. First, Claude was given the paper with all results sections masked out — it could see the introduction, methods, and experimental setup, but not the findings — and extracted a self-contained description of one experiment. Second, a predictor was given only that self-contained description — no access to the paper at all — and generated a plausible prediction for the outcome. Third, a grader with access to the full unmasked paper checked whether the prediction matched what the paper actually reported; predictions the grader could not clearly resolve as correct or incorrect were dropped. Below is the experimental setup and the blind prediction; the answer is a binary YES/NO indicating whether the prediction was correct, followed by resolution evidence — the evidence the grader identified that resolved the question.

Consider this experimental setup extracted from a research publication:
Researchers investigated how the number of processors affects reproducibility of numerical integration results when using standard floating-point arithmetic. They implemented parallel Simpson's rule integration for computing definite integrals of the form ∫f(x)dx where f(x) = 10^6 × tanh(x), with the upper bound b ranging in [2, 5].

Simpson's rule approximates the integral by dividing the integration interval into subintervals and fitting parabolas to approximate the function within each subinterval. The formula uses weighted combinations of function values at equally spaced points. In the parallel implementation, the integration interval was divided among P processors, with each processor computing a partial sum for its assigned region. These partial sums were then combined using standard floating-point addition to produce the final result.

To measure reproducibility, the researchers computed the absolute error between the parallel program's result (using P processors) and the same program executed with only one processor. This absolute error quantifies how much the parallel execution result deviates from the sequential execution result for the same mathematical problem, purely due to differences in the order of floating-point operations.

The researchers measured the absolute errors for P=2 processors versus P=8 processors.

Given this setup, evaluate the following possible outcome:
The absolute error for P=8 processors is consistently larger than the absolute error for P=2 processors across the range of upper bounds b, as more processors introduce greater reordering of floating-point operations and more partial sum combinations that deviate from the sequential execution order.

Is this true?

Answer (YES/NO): YES